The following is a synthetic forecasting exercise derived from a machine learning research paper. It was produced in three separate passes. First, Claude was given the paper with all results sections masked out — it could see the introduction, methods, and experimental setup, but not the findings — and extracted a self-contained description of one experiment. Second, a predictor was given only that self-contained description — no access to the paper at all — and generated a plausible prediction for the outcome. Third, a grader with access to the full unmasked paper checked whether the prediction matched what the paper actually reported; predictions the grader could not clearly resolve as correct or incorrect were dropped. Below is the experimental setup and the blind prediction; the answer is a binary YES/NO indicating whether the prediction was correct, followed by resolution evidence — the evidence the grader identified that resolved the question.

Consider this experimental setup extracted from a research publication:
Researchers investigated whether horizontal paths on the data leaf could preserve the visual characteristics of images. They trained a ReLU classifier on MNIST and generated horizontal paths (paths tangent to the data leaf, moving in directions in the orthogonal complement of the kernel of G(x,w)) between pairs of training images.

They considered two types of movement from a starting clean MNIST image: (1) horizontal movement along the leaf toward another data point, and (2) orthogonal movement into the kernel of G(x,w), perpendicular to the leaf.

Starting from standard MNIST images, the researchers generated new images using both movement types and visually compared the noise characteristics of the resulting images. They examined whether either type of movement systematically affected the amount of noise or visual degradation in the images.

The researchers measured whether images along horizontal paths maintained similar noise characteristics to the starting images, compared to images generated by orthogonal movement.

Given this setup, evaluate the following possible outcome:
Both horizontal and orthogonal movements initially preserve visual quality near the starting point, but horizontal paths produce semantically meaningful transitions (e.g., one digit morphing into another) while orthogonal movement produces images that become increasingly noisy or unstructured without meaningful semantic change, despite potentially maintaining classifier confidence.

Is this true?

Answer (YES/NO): YES